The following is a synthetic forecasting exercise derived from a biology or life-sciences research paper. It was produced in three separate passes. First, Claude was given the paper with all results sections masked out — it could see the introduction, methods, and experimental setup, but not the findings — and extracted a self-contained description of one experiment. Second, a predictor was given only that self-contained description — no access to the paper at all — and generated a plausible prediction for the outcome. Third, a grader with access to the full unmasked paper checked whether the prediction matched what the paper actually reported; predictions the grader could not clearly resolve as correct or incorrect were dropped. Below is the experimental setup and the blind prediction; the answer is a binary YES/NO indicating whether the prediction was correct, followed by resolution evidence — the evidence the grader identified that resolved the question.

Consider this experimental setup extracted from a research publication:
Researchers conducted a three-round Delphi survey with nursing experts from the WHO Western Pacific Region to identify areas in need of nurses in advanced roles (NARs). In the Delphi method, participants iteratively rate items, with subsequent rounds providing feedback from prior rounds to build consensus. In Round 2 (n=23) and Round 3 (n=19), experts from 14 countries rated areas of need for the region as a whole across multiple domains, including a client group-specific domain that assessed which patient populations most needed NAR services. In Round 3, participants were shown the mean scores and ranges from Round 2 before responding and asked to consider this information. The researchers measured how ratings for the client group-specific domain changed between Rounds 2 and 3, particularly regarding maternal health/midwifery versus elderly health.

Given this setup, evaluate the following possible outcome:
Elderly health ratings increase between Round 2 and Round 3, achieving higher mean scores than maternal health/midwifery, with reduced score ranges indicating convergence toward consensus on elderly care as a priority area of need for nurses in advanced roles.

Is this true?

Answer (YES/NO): NO